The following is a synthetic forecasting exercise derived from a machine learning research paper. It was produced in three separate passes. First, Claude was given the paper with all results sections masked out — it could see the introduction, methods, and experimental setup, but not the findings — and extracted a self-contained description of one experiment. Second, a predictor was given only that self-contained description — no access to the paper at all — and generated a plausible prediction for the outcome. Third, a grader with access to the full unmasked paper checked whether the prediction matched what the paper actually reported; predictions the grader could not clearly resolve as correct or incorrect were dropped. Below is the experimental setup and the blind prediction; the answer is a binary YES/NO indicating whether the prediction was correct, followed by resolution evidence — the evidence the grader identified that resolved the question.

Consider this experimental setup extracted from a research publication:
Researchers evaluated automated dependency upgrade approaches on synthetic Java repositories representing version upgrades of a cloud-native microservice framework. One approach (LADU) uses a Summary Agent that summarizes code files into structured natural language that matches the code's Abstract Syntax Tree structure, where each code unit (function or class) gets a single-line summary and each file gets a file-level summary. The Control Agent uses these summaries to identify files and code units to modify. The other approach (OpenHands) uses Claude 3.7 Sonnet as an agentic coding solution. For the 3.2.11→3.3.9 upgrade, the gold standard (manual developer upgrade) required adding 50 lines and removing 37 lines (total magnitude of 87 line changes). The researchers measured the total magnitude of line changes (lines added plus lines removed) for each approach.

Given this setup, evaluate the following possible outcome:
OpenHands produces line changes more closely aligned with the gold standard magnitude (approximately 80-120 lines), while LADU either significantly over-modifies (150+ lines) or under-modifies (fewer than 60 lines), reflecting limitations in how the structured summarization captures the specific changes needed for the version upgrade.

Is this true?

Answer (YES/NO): NO